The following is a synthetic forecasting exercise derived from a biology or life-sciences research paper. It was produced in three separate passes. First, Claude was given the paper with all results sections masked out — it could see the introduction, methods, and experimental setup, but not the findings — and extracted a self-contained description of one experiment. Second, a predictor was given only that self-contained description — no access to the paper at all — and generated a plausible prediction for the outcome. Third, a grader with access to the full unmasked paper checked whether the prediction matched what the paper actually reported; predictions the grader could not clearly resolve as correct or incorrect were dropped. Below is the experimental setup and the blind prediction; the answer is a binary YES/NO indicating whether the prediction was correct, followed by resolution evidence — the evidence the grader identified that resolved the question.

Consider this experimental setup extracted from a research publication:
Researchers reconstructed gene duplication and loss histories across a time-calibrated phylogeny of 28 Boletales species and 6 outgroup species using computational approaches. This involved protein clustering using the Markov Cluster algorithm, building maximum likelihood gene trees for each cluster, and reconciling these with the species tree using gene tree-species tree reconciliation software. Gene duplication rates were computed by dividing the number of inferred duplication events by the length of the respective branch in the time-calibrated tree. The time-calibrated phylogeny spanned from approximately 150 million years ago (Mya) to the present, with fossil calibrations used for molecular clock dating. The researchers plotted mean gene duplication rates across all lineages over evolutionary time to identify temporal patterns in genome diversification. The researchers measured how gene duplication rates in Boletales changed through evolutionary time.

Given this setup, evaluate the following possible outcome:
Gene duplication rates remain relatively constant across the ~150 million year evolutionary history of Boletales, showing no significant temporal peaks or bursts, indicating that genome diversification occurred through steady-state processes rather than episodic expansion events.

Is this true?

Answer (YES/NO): NO